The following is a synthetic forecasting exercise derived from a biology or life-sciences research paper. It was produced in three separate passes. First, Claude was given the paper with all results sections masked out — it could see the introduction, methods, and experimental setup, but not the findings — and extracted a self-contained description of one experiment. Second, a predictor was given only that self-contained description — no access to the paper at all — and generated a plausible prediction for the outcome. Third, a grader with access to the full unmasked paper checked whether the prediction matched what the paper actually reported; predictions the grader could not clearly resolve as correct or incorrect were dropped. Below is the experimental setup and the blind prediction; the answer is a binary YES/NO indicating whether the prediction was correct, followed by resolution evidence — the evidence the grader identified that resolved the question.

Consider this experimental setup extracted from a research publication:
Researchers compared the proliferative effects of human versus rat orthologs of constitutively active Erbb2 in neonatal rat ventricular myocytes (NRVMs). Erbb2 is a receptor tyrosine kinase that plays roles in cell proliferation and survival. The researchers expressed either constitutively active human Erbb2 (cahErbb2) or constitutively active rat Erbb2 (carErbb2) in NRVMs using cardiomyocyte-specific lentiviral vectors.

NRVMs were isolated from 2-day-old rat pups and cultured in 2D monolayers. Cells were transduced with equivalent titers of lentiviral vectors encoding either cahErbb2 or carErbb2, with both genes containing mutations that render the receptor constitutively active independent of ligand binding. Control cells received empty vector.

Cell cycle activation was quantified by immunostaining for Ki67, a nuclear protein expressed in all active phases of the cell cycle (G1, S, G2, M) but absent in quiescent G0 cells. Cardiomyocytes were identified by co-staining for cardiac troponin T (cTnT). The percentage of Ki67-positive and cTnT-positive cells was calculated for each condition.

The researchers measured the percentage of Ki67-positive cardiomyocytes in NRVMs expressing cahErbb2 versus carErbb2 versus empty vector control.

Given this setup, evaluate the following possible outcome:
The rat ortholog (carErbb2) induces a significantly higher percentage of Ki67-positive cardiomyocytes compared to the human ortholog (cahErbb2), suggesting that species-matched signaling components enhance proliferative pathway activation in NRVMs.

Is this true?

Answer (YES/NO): NO